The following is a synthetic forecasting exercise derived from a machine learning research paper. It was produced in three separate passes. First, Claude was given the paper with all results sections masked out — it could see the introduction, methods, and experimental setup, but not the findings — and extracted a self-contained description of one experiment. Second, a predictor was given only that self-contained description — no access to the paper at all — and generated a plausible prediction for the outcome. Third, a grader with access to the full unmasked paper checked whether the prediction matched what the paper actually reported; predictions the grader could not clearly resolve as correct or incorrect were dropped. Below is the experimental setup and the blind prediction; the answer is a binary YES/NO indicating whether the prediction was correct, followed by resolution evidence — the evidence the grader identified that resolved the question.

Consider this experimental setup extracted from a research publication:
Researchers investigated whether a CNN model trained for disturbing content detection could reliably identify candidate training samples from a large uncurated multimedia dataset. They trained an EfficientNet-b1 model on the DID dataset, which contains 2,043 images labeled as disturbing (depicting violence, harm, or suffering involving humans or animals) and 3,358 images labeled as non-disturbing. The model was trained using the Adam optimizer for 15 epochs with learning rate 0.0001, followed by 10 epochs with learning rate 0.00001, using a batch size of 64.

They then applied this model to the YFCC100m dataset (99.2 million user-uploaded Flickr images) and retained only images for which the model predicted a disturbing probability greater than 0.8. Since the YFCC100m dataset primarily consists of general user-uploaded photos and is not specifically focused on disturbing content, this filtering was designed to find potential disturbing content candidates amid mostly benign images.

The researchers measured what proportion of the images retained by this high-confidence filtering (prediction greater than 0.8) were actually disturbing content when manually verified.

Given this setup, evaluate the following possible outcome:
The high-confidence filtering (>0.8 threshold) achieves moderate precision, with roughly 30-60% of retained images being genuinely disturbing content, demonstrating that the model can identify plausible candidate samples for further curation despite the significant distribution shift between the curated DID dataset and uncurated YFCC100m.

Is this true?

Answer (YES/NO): NO